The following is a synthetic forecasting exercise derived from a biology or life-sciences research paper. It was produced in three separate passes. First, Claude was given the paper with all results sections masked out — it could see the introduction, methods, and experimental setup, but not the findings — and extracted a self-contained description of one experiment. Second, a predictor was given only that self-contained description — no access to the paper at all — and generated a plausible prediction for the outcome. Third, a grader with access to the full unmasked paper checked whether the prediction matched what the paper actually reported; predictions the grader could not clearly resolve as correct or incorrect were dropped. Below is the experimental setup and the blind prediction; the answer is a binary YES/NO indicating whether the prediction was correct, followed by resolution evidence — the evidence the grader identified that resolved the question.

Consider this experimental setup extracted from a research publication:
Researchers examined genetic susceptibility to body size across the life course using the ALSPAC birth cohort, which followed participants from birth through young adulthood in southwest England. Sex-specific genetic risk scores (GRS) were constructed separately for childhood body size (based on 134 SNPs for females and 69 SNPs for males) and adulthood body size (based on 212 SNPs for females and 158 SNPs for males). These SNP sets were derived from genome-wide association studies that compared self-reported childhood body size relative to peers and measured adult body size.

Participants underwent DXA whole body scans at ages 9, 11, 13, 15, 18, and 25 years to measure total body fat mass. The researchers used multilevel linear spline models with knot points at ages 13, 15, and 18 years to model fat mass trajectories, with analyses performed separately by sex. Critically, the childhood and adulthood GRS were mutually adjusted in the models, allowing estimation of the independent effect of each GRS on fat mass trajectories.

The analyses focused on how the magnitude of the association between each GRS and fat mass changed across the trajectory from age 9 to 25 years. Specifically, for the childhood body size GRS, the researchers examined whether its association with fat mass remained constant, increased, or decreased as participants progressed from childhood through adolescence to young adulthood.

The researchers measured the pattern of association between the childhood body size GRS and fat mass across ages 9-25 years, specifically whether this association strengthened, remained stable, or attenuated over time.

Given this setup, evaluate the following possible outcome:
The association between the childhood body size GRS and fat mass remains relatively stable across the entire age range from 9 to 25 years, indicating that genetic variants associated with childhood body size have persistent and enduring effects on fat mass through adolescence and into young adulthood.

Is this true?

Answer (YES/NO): NO